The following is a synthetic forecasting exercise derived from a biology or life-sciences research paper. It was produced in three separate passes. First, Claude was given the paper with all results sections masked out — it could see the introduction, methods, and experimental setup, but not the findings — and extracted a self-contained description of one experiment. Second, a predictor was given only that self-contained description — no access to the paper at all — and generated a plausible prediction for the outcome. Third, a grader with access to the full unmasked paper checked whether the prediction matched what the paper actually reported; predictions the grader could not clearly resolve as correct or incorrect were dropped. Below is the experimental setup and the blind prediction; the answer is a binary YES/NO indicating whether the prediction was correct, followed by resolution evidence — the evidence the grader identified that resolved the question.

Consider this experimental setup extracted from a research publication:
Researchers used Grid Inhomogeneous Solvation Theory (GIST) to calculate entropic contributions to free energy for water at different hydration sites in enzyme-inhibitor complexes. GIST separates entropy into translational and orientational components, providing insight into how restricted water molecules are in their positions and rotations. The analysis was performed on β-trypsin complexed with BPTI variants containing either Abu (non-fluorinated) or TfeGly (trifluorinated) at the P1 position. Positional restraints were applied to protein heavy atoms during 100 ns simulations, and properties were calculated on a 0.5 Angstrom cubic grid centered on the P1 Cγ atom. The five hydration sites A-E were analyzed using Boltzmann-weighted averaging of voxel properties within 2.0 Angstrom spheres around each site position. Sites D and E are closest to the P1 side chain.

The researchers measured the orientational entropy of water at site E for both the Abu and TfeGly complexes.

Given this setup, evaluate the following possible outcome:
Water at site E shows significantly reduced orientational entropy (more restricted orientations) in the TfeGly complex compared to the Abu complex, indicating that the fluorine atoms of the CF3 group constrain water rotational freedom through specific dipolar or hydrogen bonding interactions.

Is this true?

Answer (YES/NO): NO